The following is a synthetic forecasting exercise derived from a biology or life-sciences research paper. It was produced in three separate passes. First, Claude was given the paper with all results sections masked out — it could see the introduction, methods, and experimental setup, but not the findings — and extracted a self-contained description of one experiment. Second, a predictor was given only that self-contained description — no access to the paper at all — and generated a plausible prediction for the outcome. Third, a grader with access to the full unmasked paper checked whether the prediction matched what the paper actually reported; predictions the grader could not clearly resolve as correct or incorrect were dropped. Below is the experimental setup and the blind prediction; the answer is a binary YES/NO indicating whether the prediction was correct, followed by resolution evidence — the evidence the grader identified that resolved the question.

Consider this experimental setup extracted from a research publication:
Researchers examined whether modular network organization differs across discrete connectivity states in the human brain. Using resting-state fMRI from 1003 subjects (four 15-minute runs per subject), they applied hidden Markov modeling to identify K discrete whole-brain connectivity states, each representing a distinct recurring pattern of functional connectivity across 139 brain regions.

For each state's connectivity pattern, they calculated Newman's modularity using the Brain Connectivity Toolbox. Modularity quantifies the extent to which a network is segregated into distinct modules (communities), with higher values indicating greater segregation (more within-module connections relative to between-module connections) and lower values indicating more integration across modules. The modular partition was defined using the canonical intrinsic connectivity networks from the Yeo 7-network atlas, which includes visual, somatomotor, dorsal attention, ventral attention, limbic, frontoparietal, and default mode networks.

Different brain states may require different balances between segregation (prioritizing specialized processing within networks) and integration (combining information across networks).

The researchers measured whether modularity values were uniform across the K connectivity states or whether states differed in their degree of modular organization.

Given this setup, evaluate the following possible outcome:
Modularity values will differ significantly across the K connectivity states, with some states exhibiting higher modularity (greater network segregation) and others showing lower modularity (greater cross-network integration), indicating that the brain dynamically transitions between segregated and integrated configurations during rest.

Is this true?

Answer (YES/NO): YES